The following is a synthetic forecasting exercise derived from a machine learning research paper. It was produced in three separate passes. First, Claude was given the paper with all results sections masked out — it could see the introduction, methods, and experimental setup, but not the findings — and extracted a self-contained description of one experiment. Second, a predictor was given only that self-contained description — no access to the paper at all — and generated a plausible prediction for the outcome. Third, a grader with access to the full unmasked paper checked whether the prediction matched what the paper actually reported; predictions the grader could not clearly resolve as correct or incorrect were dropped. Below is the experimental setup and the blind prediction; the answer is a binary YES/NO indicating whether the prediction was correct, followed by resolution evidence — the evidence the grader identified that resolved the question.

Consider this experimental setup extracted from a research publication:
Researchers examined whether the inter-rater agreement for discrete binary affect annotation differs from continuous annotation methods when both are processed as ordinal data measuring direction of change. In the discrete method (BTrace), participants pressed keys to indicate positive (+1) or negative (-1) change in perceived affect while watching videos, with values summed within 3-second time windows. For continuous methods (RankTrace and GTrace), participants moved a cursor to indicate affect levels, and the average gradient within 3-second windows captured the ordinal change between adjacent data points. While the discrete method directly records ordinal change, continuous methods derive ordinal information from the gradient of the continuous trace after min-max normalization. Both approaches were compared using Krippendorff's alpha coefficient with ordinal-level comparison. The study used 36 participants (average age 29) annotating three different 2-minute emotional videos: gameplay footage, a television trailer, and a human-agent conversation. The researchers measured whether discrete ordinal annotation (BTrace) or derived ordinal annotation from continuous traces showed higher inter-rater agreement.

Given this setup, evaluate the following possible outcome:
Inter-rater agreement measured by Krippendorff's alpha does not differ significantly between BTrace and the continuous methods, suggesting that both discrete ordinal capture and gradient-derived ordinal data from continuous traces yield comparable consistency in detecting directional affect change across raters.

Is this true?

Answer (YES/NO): NO